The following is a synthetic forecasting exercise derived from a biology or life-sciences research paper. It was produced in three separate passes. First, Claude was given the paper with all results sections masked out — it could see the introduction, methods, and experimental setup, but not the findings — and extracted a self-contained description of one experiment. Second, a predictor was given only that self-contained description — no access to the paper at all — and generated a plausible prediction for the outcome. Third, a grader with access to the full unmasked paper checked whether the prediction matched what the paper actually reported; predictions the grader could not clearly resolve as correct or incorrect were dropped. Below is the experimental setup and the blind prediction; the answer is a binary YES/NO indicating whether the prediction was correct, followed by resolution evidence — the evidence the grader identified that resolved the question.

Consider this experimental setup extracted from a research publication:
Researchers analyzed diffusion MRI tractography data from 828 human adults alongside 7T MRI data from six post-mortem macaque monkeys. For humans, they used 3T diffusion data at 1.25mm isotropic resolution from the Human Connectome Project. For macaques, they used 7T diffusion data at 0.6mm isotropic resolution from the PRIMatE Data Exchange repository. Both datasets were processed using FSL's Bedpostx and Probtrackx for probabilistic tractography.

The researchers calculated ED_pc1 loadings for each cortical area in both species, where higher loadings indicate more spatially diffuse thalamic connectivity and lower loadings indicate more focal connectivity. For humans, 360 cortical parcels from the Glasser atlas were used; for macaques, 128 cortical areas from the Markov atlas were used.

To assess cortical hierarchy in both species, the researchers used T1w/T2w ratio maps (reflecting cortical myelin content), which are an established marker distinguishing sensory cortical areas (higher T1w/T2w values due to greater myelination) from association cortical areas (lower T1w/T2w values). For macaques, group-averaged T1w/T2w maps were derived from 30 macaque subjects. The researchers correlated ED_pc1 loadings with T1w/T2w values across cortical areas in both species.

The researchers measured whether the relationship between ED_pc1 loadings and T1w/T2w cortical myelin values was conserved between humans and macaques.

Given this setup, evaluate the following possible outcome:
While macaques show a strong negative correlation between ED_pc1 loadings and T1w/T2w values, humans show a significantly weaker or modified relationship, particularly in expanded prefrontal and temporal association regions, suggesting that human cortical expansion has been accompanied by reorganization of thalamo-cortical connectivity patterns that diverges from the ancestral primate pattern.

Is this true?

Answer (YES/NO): NO